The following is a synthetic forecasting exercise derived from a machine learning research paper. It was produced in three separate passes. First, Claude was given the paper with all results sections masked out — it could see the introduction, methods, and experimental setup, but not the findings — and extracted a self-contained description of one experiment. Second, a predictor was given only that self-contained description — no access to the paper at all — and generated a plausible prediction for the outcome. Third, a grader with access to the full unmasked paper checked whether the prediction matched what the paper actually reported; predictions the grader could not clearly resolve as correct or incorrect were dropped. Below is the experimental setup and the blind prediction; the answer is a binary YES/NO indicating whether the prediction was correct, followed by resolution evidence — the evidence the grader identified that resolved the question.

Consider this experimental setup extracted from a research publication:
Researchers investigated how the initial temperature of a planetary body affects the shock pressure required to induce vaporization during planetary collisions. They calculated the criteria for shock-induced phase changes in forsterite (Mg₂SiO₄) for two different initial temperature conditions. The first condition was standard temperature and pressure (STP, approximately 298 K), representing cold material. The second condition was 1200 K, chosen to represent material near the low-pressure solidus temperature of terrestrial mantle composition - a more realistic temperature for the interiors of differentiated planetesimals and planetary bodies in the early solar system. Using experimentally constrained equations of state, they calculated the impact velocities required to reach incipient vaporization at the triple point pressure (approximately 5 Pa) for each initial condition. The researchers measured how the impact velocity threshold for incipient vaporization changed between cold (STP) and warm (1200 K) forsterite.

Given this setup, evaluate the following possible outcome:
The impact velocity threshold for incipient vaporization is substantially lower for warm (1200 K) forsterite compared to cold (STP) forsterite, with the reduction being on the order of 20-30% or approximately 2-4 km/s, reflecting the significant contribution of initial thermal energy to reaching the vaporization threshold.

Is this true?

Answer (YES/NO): NO